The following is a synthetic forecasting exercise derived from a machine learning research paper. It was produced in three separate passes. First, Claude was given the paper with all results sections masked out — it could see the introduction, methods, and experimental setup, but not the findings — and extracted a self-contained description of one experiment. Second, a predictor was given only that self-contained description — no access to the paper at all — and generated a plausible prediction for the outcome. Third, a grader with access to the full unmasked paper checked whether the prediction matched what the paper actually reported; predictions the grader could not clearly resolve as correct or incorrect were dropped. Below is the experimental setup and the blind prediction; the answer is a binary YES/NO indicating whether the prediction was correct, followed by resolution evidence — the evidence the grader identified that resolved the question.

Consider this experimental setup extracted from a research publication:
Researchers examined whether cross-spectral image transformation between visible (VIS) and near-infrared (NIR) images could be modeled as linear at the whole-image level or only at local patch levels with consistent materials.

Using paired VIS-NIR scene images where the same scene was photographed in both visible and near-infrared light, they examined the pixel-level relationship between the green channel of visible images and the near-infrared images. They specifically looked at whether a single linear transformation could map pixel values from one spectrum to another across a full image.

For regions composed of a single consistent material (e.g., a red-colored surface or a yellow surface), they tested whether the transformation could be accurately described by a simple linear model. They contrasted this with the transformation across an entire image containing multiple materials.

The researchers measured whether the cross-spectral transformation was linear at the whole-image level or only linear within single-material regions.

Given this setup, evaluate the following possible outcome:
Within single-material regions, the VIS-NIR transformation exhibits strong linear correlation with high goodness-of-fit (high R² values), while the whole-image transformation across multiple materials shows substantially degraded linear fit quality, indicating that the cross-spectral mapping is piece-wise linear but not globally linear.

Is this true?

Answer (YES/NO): YES